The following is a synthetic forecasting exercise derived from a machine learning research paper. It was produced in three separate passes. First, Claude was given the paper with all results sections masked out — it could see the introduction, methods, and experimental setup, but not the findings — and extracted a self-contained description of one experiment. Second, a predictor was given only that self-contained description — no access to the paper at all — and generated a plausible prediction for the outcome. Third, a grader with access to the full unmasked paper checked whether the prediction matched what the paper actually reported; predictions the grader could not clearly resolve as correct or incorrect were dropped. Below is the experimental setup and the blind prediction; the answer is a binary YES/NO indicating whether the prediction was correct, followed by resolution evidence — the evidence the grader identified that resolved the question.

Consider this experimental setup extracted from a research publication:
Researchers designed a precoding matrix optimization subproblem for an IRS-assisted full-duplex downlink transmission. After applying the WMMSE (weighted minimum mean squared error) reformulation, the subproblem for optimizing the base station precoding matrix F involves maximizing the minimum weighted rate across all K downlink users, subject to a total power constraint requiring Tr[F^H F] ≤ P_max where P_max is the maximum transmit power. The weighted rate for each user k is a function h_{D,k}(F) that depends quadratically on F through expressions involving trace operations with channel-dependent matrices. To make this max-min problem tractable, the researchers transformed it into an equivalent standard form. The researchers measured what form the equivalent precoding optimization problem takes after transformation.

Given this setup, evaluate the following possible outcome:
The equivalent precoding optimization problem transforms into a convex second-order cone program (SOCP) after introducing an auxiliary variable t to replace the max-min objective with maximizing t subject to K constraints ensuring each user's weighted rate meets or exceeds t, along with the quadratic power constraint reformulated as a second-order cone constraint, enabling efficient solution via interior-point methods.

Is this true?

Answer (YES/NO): YES